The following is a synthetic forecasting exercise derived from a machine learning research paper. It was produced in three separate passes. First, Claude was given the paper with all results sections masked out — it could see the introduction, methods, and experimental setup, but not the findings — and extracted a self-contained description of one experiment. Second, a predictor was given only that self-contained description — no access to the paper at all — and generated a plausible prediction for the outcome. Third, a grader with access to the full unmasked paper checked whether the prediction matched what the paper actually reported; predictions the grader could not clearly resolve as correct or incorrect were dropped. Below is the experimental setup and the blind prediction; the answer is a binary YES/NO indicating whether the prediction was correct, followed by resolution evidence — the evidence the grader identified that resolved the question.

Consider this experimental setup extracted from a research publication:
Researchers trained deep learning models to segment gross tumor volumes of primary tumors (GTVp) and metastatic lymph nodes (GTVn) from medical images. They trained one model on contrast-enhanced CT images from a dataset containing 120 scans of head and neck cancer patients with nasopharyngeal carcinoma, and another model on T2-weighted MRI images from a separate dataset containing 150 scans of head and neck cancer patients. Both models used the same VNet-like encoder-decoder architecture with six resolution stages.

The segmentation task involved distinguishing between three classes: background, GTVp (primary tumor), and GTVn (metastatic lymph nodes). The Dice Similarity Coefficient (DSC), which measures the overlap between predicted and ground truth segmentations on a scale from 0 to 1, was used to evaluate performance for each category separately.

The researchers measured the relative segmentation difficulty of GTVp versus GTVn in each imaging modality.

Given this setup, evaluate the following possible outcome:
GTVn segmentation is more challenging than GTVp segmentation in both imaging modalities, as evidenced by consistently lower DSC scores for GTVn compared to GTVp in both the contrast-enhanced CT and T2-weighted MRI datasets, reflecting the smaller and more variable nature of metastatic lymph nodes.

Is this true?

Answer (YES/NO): NO